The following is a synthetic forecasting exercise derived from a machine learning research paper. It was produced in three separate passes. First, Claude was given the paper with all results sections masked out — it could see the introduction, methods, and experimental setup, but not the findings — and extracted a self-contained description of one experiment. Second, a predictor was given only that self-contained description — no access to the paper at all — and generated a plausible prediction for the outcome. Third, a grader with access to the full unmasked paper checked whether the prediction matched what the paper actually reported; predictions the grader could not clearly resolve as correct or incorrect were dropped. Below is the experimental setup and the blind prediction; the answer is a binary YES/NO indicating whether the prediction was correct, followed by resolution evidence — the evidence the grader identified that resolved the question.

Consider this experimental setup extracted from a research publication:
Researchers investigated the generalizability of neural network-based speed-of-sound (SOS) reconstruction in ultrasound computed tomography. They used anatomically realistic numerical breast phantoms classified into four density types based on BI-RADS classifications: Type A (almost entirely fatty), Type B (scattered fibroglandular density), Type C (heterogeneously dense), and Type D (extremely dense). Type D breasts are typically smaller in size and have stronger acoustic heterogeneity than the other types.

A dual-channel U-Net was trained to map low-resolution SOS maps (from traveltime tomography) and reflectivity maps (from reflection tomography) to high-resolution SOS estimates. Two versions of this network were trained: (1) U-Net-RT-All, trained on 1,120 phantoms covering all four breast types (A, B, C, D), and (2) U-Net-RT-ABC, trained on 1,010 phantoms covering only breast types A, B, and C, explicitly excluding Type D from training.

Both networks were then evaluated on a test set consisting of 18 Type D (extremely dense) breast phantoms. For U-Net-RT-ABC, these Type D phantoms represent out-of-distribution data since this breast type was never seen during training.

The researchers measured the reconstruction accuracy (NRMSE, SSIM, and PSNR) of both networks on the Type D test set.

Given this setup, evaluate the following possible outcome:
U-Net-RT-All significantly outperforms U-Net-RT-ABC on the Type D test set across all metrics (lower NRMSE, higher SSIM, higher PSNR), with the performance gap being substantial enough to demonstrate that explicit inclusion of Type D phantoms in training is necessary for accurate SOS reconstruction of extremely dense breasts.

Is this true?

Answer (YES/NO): NO